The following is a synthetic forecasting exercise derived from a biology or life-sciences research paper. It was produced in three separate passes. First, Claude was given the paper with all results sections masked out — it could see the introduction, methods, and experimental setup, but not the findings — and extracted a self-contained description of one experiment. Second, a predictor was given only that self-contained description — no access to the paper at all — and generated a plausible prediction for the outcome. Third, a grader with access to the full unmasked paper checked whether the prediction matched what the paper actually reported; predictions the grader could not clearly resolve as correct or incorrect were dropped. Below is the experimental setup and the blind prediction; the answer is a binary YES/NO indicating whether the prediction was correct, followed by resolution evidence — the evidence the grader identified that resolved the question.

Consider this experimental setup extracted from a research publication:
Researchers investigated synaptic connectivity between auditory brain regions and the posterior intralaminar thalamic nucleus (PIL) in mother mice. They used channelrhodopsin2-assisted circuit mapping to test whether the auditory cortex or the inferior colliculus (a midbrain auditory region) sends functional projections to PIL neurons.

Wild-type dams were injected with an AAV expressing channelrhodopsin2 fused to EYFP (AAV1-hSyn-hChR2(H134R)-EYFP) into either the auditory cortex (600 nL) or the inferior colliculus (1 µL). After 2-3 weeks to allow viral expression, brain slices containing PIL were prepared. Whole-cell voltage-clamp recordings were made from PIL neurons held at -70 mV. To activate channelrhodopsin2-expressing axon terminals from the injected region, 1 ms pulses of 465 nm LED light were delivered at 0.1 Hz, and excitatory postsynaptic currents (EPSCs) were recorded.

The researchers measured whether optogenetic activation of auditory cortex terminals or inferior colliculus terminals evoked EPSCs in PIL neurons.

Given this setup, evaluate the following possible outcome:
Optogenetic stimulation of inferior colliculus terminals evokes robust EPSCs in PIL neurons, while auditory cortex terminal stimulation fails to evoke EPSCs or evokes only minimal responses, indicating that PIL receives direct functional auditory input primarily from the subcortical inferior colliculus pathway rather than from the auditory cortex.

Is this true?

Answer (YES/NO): YES